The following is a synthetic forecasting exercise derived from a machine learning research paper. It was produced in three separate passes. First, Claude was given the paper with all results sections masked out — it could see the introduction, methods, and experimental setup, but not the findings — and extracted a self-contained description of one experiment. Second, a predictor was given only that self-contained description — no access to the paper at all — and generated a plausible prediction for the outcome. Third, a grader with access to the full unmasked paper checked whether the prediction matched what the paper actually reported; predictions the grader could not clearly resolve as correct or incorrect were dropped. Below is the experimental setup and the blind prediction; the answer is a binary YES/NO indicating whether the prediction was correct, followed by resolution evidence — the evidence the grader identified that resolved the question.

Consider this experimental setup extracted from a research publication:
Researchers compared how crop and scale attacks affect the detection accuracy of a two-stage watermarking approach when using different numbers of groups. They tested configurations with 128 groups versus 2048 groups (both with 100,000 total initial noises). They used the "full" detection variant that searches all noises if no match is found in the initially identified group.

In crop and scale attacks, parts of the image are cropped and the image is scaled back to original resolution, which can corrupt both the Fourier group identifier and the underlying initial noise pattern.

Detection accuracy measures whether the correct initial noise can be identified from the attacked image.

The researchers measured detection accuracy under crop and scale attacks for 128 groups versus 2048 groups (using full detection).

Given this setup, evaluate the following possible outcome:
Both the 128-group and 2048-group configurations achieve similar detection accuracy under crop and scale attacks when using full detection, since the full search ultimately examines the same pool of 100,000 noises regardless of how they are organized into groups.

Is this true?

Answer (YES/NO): NO